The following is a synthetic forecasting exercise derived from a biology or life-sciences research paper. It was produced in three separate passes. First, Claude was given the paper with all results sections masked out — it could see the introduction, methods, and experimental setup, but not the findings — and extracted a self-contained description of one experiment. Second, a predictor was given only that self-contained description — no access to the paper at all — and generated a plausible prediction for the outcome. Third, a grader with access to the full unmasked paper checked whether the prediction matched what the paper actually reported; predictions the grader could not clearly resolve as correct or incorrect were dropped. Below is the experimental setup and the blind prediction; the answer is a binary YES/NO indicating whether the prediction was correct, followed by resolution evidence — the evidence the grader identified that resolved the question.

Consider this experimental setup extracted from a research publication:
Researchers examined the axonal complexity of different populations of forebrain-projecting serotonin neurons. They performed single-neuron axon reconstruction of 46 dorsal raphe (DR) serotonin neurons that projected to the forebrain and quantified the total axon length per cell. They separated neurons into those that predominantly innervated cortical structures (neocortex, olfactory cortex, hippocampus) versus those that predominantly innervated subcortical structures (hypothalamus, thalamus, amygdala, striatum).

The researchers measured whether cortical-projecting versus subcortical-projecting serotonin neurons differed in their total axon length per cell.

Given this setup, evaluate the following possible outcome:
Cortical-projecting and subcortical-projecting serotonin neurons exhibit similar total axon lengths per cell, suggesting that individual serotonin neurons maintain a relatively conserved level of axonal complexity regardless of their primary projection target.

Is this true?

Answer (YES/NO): NO